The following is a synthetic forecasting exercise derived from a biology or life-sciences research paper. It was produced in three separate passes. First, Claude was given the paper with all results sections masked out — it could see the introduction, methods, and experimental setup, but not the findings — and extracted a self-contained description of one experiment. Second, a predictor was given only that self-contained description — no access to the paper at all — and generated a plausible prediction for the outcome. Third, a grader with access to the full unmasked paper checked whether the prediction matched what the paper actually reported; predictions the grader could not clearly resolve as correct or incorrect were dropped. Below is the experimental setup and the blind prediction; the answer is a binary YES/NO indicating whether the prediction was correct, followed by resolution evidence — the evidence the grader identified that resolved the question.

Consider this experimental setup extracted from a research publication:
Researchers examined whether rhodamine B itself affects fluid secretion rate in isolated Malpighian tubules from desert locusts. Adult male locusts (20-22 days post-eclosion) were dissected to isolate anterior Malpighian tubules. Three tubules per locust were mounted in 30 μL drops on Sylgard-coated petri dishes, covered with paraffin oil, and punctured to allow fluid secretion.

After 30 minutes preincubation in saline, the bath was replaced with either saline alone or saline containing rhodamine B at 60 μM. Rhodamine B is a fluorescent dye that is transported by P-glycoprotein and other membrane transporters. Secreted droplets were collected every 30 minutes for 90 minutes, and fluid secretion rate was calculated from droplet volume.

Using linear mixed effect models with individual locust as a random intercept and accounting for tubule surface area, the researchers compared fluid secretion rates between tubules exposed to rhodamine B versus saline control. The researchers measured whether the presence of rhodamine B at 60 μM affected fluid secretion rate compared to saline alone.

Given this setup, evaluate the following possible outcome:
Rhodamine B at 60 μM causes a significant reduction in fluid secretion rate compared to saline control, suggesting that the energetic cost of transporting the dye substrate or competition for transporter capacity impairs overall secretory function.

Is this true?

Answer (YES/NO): NO